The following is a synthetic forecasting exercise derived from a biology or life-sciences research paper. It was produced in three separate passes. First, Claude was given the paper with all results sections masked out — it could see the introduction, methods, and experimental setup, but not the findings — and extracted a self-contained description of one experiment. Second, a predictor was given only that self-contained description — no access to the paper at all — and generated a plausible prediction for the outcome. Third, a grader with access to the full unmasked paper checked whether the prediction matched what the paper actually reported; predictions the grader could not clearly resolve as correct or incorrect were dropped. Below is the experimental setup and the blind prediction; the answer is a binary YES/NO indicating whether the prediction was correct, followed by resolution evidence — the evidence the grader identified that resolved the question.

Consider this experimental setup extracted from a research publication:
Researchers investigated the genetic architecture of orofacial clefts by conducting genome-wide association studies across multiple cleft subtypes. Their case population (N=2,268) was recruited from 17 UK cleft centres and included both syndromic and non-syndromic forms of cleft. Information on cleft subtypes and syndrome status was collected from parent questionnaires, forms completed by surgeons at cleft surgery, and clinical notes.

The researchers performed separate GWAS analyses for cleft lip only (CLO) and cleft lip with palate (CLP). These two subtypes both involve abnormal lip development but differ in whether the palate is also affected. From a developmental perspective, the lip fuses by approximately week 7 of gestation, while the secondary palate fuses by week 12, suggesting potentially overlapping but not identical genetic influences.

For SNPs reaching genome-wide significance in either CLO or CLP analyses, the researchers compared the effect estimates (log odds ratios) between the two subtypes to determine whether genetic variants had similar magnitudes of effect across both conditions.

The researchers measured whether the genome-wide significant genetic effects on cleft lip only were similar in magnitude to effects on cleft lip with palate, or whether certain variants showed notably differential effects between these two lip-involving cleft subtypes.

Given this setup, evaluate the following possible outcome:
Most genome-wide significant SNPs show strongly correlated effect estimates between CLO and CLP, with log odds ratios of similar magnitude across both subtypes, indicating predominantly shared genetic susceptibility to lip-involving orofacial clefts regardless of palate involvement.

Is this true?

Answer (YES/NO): YES